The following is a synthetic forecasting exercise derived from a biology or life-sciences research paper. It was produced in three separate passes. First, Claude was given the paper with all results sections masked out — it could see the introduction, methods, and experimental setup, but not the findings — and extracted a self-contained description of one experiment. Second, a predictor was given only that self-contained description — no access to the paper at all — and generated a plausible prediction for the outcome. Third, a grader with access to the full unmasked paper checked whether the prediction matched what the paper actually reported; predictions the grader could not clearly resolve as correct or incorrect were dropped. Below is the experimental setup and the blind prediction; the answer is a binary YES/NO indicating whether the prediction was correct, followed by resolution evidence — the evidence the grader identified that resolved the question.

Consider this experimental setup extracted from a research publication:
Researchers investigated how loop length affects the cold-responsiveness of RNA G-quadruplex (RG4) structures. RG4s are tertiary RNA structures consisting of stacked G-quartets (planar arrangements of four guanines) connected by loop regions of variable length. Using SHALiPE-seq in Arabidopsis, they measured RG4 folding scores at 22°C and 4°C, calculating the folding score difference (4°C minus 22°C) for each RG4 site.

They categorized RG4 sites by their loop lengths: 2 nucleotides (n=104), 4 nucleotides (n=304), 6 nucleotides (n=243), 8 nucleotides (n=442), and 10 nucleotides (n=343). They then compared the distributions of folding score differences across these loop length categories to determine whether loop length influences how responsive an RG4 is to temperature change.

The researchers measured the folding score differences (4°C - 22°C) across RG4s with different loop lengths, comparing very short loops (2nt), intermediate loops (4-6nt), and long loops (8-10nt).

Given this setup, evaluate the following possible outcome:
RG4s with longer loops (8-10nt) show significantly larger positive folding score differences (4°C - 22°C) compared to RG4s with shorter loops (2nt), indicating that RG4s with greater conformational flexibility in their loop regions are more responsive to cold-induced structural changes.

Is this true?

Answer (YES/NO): NO